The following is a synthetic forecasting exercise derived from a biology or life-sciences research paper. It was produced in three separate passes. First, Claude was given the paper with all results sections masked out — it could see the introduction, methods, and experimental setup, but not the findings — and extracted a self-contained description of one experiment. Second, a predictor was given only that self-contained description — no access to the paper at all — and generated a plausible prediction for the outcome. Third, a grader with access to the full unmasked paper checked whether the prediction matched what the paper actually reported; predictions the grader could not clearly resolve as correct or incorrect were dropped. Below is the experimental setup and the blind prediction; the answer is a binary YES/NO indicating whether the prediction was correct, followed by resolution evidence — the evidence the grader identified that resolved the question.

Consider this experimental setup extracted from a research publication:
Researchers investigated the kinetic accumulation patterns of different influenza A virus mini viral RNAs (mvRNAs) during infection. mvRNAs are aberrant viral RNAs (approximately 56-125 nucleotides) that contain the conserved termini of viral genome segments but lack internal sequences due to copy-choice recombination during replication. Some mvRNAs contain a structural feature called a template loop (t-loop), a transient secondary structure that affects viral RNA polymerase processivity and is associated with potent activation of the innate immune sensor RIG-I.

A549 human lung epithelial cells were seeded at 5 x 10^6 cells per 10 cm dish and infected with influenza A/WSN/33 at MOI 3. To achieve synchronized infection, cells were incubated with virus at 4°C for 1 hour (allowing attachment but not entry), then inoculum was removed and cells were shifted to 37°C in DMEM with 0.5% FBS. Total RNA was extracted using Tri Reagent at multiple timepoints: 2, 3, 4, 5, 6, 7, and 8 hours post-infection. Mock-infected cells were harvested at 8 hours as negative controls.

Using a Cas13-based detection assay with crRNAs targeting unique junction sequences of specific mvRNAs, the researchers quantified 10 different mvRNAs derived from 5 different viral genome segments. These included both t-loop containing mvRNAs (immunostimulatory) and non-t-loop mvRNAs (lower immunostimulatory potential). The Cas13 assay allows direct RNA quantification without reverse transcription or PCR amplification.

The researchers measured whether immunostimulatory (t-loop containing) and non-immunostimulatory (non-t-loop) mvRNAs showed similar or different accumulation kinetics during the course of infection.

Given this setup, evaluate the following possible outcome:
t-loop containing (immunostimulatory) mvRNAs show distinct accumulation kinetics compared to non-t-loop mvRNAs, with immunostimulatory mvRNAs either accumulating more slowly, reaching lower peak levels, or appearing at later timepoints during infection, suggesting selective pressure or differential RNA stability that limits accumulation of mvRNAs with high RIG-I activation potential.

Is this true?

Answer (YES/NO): YES